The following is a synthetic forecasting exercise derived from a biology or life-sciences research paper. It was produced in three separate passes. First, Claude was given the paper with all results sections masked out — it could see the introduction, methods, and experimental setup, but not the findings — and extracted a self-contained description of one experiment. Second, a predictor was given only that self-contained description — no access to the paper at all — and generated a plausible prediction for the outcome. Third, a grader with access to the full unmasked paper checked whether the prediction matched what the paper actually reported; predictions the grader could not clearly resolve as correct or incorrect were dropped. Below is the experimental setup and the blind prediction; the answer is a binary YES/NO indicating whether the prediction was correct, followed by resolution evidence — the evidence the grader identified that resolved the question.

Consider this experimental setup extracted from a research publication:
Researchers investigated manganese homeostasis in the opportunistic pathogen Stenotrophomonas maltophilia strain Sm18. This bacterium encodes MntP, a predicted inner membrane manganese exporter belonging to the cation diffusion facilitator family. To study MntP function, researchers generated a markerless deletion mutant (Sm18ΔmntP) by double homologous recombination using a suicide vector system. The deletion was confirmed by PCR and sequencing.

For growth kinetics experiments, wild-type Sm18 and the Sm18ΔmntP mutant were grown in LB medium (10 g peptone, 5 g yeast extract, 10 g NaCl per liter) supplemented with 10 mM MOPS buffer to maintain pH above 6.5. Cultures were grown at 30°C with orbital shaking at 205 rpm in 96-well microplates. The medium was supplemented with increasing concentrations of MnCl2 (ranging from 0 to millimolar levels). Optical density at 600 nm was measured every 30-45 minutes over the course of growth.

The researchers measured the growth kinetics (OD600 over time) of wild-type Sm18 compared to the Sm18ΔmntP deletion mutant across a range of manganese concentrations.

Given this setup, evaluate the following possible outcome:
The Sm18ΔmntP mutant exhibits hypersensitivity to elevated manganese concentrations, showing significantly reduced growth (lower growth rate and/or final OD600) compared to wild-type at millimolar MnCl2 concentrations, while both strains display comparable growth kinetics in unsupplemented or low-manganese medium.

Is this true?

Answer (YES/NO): NO